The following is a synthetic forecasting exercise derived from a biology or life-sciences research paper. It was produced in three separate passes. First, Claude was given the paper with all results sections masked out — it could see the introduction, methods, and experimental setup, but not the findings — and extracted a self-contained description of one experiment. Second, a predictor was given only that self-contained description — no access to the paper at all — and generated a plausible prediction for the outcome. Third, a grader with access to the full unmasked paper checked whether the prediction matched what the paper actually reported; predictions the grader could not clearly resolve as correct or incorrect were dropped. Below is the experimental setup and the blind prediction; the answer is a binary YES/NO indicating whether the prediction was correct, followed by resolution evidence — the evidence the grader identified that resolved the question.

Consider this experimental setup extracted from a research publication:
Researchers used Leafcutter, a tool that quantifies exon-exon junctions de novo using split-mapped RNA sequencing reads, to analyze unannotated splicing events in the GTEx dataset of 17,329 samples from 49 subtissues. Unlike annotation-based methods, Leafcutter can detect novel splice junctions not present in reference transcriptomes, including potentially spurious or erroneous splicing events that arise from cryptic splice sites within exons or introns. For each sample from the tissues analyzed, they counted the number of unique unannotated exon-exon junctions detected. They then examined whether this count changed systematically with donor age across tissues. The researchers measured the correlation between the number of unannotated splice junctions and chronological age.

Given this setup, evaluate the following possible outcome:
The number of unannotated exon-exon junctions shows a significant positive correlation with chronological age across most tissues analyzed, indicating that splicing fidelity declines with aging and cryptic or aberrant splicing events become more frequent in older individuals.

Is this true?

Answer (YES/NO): YES